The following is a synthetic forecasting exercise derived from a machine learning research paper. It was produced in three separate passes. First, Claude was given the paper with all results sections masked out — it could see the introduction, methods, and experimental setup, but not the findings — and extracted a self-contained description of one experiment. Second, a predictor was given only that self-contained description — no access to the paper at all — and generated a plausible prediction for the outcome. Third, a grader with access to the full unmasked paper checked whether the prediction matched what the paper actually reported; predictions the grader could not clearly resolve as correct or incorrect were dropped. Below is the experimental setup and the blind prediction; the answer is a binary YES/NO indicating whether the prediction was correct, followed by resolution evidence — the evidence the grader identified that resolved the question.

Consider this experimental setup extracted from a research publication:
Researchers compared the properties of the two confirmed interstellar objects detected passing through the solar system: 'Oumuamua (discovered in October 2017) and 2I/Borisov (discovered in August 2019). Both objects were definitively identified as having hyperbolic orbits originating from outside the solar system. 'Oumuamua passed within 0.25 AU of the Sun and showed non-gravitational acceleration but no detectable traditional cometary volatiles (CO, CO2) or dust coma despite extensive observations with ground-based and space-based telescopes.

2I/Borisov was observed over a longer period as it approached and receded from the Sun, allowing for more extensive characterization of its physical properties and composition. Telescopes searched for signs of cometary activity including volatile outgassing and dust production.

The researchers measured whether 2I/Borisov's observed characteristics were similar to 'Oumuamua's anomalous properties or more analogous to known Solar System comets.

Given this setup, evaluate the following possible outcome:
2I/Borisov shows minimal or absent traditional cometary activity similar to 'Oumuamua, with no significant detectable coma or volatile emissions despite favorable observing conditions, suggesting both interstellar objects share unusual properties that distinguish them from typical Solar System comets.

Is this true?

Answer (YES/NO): NO